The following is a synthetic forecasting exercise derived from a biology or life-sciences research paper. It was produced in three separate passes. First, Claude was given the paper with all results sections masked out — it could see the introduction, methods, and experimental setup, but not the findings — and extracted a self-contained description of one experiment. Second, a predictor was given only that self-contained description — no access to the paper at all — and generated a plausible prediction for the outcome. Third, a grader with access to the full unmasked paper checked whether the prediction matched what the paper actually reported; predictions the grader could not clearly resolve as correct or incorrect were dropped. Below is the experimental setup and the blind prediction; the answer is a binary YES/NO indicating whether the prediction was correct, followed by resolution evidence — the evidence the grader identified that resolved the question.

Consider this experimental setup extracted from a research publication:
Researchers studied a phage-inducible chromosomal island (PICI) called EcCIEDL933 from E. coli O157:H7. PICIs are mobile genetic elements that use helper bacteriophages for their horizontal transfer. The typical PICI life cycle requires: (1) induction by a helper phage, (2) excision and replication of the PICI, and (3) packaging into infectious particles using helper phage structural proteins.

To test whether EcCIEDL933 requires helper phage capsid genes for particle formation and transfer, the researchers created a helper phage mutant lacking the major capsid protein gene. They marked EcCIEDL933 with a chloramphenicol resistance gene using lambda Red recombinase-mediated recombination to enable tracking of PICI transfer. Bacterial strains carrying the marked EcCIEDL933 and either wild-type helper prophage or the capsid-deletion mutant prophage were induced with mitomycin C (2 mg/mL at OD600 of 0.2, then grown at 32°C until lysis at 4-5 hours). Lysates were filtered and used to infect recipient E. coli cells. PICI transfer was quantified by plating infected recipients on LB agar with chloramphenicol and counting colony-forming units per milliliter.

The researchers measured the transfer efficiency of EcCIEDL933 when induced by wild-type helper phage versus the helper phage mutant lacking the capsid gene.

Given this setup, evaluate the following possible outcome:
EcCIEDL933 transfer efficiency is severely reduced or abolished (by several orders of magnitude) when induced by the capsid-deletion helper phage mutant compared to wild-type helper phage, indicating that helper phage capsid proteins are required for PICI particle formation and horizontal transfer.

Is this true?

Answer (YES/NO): NO